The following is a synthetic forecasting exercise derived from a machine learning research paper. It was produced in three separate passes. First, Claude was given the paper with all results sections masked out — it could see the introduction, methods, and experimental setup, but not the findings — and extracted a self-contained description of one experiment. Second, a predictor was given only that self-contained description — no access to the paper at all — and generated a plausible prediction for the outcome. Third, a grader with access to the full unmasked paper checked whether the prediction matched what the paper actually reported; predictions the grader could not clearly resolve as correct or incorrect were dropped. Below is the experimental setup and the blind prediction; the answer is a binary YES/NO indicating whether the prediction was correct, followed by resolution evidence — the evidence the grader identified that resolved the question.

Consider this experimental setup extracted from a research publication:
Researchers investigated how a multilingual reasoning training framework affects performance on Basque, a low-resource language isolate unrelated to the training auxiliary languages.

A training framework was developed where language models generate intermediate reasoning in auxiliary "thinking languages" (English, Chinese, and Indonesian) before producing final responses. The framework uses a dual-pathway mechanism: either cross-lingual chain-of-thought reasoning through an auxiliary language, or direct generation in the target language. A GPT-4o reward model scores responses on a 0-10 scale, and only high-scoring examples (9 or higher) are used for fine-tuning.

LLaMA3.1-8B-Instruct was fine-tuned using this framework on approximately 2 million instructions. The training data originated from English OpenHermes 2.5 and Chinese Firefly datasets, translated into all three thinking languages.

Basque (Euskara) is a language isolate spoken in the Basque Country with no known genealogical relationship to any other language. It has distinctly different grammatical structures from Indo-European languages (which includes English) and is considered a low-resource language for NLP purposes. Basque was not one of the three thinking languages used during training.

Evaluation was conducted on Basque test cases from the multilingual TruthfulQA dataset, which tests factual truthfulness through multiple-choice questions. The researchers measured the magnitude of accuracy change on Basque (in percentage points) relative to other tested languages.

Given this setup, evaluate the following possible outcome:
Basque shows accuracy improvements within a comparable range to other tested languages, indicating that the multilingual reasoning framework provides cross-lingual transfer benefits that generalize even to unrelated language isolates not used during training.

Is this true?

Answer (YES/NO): NO